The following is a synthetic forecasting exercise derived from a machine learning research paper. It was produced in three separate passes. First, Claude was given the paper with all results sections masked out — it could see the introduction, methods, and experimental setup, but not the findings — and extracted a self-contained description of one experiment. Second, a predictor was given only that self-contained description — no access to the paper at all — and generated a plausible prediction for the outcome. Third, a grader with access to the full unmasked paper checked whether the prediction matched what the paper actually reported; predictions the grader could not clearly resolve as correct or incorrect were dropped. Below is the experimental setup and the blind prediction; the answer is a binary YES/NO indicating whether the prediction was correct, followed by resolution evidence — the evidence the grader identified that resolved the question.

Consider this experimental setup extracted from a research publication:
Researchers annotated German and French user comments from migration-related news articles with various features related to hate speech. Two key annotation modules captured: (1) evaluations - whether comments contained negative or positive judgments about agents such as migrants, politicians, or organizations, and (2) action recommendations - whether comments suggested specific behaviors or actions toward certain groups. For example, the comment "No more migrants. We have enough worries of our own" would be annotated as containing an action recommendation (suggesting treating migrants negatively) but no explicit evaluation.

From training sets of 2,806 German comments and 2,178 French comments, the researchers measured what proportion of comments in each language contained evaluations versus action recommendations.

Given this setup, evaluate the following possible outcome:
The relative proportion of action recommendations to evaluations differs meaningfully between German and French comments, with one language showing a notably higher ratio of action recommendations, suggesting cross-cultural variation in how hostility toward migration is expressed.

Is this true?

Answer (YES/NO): YES